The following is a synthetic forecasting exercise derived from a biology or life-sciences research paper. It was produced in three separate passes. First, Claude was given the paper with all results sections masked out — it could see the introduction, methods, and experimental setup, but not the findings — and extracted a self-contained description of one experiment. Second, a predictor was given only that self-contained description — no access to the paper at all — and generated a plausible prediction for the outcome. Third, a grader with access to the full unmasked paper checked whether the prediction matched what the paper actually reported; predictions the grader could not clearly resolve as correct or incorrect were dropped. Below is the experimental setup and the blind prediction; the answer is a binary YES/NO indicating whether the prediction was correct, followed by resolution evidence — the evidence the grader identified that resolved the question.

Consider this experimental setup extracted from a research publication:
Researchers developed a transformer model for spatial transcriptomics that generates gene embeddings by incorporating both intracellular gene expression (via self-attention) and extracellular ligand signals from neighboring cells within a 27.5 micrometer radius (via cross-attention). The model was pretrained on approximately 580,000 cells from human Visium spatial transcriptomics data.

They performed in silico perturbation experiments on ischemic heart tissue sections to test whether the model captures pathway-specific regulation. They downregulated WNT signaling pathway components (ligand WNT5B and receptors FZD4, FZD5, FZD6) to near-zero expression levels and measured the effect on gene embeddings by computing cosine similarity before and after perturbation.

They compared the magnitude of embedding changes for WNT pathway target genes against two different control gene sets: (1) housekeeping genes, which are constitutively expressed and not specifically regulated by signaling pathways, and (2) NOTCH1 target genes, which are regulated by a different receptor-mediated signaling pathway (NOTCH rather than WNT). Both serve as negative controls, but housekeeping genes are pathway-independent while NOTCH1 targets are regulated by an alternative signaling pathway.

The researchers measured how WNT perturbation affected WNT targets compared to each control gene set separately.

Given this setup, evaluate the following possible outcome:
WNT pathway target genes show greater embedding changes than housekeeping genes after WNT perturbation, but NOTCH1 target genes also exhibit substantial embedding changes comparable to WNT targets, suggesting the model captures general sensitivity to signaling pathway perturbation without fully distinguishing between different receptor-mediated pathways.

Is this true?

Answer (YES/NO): NO